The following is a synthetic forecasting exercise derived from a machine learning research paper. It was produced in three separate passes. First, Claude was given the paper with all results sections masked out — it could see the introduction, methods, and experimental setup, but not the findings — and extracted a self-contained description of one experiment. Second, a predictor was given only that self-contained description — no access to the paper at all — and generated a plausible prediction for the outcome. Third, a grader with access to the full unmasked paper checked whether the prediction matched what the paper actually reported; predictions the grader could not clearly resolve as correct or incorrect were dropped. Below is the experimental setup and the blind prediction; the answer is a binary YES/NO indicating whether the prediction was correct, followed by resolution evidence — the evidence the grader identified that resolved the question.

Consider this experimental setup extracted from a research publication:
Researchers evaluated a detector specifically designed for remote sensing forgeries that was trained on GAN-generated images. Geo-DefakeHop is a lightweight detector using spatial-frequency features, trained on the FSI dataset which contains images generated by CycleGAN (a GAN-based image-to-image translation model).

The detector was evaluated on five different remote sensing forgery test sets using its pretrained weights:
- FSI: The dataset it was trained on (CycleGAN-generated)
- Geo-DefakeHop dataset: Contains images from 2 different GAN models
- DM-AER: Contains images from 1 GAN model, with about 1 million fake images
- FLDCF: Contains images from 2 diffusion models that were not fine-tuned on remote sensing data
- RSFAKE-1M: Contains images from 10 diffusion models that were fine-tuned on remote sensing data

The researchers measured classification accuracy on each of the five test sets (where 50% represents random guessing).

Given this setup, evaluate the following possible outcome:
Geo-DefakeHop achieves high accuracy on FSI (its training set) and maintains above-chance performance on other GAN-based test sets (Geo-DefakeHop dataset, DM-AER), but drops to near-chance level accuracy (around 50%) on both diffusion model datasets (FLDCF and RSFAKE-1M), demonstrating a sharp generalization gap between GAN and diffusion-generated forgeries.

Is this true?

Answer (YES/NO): NO